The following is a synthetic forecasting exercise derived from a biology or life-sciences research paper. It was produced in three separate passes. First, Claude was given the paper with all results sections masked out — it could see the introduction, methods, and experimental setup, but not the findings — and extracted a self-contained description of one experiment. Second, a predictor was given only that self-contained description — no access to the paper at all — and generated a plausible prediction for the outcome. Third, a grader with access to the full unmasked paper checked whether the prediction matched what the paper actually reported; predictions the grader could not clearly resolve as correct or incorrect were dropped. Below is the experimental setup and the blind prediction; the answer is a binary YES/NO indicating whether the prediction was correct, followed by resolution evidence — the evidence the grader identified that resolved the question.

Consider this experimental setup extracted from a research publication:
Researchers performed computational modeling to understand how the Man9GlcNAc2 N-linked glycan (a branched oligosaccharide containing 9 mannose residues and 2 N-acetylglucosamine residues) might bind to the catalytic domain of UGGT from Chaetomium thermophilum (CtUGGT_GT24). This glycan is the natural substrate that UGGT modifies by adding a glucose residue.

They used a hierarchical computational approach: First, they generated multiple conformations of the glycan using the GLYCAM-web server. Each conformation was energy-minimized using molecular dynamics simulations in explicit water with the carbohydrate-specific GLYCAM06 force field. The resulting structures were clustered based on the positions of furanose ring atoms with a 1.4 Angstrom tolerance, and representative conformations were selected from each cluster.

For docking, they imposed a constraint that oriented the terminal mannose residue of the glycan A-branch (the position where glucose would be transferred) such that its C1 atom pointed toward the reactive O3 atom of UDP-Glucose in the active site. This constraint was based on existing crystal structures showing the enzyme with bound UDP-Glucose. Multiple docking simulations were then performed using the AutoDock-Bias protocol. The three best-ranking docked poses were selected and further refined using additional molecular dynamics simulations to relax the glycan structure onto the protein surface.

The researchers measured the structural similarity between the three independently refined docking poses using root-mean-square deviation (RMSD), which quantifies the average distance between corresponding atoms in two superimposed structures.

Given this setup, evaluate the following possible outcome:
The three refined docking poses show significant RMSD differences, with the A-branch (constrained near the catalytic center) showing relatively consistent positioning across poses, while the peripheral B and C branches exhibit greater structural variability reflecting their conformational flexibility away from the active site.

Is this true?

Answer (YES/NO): NO